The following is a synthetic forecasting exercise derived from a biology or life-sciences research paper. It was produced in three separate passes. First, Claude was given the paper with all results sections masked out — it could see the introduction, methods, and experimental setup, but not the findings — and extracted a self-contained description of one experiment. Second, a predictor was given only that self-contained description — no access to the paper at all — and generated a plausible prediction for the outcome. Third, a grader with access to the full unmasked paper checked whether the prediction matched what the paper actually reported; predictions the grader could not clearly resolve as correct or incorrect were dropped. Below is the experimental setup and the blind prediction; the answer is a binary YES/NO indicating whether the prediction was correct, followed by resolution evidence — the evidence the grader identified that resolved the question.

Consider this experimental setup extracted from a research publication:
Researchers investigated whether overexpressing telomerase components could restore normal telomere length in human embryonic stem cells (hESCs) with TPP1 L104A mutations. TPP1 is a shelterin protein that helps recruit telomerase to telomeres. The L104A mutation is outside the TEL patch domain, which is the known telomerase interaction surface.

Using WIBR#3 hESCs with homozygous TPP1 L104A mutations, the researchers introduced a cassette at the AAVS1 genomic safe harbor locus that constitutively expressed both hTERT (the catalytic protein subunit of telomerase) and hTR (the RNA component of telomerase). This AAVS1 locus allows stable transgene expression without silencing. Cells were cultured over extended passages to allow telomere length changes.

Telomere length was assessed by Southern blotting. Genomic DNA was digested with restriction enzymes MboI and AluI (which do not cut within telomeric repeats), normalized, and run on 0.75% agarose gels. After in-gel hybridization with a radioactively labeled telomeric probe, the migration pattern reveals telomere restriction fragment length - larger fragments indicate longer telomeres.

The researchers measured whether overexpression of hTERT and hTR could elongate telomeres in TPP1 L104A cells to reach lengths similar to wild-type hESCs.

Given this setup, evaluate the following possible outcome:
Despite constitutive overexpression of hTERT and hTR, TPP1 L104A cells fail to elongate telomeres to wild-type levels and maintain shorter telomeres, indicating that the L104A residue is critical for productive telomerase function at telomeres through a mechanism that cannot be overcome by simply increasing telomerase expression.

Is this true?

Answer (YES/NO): NO